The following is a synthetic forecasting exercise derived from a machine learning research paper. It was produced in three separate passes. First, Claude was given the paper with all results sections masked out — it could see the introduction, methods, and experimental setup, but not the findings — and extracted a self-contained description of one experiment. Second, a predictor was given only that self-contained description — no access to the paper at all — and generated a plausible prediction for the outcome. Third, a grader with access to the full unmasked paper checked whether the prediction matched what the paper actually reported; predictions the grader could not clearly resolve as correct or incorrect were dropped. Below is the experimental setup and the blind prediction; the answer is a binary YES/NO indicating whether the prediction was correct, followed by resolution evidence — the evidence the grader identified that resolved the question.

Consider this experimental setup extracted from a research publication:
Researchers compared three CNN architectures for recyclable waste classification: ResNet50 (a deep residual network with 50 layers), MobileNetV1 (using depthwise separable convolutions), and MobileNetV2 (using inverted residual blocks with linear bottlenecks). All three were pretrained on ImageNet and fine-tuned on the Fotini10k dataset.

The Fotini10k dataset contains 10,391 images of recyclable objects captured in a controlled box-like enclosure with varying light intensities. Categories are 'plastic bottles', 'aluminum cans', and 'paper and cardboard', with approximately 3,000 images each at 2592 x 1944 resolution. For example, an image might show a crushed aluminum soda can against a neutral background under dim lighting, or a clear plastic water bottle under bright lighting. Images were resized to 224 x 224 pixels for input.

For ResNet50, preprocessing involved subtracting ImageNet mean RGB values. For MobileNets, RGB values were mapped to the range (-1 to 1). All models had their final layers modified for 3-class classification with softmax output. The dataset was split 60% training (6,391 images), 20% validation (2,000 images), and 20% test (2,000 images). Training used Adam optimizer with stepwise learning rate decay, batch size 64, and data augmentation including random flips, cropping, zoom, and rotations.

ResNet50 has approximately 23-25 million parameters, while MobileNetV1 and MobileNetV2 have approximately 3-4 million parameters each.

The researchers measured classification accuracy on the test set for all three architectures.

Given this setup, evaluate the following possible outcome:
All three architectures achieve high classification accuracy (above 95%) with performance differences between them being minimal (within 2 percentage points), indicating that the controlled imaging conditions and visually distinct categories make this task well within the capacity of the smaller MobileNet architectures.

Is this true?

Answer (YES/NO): YES